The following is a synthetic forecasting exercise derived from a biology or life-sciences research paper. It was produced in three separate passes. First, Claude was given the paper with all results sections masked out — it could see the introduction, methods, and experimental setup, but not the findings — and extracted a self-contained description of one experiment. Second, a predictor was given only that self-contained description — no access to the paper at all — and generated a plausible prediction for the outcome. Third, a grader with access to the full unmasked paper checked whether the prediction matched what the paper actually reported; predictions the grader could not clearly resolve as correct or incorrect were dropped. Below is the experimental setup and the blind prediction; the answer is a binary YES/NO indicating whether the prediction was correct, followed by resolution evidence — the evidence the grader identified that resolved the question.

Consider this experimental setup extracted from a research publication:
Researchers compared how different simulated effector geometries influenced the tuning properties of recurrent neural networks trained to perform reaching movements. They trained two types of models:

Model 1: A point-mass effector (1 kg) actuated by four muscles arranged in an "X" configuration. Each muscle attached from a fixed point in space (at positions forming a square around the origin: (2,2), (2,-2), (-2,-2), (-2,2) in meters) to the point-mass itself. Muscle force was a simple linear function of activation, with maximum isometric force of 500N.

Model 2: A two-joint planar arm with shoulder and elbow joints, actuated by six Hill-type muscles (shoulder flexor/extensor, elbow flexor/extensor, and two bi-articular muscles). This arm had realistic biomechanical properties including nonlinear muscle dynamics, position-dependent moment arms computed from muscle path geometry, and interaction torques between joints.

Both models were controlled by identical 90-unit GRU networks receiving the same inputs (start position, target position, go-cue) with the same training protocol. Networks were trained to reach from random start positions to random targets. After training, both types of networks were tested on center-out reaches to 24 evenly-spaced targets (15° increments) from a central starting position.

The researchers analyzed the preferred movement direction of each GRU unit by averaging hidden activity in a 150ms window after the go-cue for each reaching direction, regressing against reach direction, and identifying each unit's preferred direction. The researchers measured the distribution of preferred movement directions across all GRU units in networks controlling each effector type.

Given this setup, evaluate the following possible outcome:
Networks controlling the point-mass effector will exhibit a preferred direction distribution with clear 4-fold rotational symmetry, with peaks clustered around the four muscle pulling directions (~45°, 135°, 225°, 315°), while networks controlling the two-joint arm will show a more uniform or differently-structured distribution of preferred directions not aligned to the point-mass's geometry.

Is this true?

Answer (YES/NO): NO